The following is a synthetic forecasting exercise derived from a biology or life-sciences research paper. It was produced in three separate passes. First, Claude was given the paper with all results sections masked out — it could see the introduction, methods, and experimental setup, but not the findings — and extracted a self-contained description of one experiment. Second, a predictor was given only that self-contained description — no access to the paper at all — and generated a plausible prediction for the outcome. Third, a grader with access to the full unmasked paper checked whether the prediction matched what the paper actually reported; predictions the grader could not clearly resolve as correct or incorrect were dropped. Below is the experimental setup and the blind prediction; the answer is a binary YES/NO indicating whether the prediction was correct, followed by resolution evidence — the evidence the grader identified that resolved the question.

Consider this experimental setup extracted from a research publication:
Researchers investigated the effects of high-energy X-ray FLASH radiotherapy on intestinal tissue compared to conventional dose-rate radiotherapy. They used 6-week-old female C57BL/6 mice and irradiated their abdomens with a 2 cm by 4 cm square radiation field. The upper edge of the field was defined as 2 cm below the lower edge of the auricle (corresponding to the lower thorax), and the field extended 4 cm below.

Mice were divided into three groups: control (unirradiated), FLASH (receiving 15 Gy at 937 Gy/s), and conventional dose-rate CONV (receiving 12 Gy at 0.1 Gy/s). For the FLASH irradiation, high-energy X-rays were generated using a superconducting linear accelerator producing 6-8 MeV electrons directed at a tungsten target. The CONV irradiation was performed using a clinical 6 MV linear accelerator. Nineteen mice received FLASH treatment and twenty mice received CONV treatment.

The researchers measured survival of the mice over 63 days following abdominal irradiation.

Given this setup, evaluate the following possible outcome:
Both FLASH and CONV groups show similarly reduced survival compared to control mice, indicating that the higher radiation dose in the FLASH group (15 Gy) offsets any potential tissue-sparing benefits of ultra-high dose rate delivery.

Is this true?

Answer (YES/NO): YES